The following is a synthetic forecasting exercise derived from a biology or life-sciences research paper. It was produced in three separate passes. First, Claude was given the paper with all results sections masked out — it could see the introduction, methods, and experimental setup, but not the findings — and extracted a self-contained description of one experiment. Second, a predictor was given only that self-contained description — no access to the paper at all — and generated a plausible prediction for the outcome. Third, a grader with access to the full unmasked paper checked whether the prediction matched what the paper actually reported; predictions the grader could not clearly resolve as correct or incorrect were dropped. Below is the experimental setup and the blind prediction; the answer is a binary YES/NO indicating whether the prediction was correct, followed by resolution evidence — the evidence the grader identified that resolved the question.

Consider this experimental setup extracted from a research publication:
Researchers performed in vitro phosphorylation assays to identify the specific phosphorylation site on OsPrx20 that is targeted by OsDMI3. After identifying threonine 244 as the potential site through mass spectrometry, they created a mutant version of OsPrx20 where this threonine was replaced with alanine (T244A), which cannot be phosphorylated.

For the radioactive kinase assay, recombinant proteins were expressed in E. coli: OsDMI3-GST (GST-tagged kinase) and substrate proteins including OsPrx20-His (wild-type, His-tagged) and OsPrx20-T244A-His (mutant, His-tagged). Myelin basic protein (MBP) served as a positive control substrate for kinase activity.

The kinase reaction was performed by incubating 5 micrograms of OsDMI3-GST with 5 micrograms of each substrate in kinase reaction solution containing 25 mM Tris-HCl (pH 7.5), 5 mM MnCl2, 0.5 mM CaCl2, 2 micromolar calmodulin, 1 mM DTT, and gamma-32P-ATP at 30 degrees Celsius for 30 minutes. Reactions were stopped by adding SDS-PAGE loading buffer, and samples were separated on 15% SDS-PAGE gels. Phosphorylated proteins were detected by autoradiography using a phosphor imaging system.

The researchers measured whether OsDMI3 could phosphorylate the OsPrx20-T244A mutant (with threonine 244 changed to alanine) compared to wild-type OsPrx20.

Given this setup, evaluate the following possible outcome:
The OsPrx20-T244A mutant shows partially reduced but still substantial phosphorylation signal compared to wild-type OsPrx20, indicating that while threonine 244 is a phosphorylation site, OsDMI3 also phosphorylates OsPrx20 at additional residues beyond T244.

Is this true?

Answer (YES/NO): NO